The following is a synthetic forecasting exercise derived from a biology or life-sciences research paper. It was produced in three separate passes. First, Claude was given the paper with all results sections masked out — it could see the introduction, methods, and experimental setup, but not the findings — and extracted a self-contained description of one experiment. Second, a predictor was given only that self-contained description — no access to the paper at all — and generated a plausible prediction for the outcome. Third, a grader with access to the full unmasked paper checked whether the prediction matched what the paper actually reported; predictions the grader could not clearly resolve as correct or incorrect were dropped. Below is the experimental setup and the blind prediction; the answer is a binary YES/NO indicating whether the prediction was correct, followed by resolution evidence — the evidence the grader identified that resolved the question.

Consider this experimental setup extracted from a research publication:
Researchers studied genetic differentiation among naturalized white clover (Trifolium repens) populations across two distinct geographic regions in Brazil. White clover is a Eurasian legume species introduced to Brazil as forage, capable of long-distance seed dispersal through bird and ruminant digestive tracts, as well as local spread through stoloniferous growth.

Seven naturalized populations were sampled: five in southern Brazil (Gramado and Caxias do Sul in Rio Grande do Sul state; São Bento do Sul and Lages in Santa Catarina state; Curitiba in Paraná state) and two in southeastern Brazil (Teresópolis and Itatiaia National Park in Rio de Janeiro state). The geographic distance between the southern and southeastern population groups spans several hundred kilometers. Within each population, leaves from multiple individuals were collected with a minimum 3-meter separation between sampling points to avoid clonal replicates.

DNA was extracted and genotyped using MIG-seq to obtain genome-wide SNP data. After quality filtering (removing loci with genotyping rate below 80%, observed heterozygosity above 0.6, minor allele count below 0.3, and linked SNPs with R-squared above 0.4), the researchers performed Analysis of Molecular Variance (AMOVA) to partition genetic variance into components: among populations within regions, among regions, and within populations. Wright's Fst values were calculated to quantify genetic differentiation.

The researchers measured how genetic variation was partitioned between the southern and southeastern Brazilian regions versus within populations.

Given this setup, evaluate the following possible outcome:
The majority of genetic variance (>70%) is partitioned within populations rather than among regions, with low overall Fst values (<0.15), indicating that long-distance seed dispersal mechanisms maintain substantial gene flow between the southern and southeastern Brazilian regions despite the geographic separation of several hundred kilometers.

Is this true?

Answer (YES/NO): YES